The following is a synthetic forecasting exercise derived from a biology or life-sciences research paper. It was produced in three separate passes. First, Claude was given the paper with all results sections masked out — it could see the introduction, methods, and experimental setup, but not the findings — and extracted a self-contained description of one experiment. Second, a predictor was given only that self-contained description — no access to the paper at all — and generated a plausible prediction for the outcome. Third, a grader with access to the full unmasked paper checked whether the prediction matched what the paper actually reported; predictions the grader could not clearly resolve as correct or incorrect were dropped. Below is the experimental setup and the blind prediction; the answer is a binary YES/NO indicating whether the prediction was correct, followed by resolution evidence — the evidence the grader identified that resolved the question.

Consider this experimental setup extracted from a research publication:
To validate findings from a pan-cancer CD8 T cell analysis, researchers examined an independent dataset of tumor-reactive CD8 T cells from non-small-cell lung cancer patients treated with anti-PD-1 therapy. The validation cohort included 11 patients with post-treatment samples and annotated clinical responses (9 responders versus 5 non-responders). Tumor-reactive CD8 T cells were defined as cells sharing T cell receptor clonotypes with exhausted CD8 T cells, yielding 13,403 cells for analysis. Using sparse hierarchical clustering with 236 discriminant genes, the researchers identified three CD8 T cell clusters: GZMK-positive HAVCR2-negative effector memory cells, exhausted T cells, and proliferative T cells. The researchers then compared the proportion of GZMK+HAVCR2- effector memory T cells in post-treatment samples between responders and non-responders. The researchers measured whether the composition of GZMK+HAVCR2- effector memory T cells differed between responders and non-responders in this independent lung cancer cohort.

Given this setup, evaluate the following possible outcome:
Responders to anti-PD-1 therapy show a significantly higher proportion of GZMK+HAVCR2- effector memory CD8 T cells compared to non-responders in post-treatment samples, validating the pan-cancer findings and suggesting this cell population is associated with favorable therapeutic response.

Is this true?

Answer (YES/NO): YES